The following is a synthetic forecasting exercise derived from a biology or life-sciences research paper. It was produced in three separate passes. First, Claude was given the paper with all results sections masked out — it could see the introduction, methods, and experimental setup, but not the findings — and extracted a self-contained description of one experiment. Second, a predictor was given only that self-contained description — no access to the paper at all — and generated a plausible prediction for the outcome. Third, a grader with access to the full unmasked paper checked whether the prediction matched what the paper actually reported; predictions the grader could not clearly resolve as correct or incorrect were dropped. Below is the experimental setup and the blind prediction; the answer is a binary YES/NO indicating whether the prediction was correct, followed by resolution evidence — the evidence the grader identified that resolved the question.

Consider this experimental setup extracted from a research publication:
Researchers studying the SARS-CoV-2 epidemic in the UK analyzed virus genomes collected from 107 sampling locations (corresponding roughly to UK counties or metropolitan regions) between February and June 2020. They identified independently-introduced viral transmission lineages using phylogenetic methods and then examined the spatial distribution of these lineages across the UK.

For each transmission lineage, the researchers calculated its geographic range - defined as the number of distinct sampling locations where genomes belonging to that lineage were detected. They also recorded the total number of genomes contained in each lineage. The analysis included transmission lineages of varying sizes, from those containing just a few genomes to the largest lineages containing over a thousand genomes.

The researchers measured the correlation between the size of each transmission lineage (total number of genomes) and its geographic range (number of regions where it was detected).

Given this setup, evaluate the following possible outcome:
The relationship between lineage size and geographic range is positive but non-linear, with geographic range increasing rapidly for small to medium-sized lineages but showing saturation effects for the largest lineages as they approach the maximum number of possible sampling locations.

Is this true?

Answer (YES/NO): NO